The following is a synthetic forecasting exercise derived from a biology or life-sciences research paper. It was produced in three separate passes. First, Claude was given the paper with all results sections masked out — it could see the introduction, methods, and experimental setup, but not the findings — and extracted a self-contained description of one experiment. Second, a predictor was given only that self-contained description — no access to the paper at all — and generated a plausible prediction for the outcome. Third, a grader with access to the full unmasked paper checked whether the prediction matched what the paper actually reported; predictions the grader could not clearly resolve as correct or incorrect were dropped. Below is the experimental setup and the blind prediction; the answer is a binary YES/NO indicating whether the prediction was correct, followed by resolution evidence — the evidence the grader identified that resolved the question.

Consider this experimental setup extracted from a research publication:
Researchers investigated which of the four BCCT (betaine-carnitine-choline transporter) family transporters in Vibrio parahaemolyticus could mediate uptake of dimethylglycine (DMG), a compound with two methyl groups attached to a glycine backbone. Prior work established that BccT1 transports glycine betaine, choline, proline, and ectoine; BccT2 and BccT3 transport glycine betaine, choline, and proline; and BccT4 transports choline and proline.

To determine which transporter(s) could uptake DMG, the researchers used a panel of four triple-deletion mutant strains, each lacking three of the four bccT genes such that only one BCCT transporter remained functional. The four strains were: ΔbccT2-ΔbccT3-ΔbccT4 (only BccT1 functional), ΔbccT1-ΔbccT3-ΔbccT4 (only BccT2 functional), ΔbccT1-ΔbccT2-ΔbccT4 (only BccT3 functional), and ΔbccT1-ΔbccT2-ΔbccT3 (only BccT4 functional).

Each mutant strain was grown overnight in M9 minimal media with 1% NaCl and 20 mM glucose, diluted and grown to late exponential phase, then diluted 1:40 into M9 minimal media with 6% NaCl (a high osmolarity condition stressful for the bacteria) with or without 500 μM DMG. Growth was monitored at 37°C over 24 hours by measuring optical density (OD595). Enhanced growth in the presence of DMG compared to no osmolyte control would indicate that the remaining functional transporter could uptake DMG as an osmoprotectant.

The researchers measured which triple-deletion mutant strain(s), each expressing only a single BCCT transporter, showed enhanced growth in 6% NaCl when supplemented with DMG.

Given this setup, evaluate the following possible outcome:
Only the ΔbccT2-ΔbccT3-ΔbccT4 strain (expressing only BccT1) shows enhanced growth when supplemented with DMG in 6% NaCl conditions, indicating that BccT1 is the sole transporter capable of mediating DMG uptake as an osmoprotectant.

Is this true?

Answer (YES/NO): NO